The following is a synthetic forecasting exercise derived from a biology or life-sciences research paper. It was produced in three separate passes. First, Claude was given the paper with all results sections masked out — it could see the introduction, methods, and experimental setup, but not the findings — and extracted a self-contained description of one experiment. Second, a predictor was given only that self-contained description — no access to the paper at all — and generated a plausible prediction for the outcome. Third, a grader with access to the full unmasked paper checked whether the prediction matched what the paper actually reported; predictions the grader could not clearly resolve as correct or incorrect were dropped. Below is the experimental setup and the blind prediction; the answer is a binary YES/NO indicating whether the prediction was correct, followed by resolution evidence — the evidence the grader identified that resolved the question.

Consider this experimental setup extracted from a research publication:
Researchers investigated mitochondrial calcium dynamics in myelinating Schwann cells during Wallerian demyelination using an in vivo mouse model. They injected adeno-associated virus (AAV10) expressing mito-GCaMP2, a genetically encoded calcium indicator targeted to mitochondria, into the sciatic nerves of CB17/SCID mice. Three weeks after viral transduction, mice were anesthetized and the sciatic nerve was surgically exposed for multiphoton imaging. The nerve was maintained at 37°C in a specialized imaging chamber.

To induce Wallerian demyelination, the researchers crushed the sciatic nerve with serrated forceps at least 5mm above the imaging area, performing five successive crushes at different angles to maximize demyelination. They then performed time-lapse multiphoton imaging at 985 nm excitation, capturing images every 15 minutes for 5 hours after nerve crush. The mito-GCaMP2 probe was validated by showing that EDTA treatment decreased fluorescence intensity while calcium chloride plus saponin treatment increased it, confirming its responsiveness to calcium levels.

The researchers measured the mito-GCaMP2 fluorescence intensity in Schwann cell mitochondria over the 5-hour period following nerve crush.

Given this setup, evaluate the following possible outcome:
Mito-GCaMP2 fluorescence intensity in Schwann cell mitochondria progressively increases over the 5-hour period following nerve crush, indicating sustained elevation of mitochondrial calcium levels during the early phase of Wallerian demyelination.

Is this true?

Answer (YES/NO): NO